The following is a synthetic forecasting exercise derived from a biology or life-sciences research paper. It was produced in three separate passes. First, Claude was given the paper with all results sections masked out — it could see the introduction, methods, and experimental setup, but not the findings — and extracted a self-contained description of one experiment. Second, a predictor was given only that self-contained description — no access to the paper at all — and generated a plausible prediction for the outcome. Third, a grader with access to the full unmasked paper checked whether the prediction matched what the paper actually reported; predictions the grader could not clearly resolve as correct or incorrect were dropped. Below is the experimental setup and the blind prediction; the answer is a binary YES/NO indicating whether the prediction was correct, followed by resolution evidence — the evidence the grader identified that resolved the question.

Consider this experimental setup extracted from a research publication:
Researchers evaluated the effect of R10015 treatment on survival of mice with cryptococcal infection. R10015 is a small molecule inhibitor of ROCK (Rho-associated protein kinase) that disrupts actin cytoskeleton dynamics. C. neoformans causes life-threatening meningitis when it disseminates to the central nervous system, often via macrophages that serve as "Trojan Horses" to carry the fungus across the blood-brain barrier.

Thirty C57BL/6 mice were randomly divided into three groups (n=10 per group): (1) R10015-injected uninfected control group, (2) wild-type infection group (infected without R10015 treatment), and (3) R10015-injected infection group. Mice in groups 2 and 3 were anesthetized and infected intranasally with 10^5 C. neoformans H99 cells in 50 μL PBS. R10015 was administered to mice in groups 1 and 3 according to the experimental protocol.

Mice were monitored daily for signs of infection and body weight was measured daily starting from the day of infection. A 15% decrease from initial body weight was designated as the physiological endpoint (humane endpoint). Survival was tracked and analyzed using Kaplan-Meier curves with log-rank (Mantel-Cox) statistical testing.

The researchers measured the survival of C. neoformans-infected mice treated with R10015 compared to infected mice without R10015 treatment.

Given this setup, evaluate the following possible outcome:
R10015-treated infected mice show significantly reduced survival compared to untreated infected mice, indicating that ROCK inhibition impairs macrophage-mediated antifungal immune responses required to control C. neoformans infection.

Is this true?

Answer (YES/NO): YES